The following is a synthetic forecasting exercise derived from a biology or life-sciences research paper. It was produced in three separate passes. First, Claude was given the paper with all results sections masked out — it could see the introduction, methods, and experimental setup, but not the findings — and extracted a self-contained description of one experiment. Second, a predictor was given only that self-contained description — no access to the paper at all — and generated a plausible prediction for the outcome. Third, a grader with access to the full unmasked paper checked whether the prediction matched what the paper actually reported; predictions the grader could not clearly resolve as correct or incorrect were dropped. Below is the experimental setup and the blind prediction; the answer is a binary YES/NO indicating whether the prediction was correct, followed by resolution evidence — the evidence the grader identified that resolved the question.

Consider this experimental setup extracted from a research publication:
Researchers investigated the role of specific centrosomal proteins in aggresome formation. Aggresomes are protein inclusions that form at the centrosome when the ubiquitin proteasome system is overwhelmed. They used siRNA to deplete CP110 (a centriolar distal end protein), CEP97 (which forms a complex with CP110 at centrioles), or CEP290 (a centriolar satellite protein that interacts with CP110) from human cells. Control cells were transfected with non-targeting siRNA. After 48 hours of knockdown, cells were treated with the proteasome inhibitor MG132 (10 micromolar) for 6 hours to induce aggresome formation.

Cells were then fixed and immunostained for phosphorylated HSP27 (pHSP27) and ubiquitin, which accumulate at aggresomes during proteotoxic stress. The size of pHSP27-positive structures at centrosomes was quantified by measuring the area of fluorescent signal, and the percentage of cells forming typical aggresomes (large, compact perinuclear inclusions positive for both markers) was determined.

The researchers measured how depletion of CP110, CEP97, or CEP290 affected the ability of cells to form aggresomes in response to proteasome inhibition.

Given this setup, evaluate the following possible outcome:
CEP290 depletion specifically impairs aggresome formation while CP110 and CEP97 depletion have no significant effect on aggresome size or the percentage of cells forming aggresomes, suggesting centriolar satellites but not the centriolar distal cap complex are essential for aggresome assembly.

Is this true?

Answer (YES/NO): NO